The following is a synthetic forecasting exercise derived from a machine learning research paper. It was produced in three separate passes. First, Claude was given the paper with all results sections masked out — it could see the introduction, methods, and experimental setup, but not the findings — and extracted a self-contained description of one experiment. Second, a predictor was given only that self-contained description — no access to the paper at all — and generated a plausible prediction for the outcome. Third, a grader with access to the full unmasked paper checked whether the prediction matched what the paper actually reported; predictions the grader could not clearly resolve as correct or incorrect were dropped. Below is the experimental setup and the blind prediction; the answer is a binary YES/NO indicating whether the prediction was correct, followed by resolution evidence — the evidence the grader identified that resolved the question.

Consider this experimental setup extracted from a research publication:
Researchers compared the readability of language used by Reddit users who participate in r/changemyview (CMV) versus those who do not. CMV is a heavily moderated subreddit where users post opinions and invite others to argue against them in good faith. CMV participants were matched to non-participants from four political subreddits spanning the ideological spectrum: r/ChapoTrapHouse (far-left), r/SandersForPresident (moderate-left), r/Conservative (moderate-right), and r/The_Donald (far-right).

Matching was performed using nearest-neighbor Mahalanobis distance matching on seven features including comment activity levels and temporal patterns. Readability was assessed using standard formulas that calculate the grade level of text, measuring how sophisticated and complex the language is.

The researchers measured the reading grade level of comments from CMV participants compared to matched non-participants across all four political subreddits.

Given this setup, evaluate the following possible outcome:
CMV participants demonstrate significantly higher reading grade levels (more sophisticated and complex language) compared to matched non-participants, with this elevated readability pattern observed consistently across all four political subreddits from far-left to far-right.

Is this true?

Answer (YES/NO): YES